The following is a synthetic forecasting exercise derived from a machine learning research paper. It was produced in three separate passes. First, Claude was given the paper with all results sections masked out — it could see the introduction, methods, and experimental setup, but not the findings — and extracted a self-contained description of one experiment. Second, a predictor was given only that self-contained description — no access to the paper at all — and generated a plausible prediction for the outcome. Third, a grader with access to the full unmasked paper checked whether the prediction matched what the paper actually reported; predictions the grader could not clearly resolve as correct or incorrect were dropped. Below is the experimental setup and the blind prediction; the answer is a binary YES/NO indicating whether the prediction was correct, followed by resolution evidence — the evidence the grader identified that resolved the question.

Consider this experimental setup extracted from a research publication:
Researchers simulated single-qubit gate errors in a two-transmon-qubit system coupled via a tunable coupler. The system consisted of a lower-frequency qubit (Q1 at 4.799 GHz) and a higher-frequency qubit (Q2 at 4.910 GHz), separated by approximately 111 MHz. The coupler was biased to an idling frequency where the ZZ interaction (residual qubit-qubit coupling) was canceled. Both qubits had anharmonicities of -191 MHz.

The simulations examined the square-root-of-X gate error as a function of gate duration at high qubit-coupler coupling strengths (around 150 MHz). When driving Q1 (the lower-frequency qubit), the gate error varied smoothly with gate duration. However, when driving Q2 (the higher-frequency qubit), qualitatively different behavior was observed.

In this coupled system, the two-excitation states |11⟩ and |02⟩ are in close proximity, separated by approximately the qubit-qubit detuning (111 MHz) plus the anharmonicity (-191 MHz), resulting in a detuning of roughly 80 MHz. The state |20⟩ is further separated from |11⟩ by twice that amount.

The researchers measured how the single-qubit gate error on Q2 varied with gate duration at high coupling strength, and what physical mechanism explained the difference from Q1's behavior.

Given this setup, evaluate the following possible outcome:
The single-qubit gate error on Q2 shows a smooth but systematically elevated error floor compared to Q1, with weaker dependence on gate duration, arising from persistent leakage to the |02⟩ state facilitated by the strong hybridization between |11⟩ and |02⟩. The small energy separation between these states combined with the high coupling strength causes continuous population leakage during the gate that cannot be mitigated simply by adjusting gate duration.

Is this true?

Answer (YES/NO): NO